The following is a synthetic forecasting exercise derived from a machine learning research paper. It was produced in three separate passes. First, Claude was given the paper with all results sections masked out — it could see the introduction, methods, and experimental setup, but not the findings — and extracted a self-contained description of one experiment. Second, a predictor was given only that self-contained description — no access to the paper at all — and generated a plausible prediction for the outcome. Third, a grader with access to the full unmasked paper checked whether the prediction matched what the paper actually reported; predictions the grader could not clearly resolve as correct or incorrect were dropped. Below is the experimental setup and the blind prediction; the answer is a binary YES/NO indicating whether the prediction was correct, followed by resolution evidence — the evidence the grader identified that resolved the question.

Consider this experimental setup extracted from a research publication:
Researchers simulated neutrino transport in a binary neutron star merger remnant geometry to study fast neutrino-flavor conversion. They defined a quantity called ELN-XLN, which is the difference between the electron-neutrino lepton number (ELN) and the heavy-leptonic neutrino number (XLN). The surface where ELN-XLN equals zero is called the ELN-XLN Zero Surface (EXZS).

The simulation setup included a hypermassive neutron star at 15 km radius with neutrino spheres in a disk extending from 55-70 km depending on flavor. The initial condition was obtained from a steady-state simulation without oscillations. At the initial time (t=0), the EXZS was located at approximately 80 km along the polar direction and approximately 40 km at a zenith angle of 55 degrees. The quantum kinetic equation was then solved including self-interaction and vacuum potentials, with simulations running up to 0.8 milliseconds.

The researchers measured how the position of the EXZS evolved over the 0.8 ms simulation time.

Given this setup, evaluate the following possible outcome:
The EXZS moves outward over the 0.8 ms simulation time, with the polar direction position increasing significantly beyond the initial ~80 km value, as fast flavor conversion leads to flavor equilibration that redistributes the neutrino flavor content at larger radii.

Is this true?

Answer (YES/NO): YES